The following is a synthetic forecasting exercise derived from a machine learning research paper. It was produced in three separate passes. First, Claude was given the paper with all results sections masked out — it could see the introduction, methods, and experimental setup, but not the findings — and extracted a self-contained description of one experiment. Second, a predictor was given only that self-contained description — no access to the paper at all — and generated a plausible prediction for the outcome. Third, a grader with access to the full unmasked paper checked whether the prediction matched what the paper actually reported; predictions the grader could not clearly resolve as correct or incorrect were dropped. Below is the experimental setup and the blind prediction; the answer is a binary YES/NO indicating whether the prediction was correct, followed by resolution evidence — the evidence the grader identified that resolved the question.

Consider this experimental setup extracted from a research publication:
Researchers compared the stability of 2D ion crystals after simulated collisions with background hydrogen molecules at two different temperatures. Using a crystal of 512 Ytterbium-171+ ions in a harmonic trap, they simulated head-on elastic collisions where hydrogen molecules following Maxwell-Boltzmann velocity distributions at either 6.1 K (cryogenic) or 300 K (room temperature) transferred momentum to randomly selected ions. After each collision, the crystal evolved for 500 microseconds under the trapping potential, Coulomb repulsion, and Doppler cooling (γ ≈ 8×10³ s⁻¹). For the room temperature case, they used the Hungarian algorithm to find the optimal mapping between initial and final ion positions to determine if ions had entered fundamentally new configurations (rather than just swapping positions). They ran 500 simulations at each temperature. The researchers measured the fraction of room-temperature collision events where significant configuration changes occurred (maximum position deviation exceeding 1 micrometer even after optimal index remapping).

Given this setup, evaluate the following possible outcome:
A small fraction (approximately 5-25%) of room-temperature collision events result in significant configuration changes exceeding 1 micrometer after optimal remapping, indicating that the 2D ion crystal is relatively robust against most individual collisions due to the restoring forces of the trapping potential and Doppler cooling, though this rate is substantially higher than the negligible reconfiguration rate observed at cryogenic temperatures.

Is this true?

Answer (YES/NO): NO